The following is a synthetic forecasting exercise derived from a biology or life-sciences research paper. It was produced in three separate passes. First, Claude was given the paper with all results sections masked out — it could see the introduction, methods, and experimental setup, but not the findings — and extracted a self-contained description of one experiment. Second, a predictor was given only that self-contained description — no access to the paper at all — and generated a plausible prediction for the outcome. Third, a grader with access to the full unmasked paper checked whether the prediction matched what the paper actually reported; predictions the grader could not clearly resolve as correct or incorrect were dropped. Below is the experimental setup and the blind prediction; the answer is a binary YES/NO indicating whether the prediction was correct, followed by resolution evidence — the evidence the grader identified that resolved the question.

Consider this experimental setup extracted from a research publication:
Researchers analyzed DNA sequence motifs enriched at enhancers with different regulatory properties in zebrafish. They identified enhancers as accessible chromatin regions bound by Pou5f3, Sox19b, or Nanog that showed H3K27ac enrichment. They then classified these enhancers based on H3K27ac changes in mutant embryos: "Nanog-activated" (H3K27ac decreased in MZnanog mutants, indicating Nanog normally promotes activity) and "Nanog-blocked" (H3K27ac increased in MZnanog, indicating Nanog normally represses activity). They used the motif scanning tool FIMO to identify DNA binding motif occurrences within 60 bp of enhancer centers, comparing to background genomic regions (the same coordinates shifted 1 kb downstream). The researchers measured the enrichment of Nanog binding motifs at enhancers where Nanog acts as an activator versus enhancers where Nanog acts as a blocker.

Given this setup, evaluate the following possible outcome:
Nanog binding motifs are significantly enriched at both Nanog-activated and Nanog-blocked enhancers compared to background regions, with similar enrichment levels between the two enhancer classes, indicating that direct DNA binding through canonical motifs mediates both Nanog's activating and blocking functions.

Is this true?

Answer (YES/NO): NO